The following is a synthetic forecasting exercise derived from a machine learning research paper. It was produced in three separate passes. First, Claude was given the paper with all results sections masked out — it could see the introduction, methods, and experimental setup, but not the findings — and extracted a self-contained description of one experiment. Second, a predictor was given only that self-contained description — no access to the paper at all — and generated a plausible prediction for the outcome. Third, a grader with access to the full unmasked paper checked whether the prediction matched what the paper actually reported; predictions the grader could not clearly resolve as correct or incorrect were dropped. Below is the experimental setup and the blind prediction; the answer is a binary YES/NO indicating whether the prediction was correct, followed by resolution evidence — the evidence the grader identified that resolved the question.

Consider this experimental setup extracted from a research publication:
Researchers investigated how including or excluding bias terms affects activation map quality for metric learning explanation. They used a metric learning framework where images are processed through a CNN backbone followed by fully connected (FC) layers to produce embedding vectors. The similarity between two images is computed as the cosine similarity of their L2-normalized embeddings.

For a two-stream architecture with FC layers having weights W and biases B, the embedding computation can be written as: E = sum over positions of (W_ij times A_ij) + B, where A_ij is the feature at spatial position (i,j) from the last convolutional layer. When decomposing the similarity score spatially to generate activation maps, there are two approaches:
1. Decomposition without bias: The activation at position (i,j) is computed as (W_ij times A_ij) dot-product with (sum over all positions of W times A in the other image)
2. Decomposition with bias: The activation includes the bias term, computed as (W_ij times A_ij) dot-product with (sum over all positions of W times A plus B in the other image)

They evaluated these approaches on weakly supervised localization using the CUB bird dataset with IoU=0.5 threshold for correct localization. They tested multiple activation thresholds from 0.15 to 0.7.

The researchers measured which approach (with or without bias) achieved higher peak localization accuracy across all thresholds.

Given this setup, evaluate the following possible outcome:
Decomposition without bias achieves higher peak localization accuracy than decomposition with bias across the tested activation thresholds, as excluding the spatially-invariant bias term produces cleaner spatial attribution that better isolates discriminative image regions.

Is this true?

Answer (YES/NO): YES